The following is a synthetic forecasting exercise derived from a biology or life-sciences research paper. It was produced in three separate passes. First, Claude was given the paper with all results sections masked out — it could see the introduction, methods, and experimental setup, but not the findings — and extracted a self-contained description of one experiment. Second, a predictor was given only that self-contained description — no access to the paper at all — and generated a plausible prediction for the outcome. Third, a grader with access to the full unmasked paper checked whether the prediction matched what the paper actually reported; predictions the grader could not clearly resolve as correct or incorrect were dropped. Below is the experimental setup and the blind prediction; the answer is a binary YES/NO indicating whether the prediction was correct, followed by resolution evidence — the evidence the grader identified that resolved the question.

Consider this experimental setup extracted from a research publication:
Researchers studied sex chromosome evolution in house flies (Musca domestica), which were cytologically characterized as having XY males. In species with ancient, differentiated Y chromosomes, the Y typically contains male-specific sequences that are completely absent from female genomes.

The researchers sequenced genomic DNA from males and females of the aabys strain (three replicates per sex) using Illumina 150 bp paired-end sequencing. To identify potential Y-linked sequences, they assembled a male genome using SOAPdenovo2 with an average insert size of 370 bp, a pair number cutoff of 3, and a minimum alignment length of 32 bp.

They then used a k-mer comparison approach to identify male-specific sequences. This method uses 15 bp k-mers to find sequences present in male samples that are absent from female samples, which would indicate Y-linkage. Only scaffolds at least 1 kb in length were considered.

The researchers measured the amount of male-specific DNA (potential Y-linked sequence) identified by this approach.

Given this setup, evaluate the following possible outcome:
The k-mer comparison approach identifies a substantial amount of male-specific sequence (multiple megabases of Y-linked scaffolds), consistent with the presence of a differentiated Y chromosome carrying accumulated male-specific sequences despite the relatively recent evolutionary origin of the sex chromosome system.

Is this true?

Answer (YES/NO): NO